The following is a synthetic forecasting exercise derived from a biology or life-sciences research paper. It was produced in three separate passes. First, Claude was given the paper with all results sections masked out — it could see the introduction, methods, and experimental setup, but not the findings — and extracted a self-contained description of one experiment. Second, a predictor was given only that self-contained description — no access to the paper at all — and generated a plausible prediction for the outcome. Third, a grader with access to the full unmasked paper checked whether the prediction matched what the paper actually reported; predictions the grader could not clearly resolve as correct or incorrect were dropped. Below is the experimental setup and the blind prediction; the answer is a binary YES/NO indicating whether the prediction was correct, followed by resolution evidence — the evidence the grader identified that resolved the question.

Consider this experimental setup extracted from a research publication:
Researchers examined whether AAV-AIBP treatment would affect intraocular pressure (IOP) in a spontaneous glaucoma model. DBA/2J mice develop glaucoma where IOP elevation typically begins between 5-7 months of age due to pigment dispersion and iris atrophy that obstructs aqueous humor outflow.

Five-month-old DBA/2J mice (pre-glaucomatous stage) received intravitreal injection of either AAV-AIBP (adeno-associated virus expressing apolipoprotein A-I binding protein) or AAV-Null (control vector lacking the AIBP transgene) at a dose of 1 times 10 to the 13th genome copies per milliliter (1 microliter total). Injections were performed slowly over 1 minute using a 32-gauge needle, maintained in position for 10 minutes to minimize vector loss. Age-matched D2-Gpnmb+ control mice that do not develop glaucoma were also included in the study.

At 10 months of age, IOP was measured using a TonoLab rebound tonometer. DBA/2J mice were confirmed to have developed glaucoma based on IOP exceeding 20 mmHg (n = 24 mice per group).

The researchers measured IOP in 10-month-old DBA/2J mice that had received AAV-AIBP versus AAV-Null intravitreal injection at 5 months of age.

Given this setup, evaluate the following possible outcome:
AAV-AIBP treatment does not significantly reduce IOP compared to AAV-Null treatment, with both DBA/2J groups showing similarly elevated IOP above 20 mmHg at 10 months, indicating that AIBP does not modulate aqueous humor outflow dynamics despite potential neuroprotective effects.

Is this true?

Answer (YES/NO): YES